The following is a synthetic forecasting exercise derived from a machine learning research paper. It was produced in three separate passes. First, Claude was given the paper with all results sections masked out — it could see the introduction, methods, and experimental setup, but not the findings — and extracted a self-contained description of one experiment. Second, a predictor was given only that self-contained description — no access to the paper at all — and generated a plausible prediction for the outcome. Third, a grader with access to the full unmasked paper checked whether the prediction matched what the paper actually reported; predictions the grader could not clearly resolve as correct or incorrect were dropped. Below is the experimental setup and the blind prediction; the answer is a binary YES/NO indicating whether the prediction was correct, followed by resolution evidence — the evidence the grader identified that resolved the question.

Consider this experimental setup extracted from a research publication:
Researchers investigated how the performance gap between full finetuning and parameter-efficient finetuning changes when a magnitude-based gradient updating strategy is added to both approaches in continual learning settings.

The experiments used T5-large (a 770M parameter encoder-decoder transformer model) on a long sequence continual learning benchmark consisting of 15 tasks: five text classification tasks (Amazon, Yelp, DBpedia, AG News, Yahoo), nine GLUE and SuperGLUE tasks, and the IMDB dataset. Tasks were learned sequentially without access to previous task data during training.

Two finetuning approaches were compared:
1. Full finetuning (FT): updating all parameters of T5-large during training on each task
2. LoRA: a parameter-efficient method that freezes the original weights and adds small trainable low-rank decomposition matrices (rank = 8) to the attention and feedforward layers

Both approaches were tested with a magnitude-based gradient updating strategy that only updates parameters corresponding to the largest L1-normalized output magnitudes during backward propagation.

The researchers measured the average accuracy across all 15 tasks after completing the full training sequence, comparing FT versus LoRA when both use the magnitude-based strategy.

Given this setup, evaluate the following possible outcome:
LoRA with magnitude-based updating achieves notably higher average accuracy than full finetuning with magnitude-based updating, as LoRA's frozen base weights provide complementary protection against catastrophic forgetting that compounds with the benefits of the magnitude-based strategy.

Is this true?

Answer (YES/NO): NO